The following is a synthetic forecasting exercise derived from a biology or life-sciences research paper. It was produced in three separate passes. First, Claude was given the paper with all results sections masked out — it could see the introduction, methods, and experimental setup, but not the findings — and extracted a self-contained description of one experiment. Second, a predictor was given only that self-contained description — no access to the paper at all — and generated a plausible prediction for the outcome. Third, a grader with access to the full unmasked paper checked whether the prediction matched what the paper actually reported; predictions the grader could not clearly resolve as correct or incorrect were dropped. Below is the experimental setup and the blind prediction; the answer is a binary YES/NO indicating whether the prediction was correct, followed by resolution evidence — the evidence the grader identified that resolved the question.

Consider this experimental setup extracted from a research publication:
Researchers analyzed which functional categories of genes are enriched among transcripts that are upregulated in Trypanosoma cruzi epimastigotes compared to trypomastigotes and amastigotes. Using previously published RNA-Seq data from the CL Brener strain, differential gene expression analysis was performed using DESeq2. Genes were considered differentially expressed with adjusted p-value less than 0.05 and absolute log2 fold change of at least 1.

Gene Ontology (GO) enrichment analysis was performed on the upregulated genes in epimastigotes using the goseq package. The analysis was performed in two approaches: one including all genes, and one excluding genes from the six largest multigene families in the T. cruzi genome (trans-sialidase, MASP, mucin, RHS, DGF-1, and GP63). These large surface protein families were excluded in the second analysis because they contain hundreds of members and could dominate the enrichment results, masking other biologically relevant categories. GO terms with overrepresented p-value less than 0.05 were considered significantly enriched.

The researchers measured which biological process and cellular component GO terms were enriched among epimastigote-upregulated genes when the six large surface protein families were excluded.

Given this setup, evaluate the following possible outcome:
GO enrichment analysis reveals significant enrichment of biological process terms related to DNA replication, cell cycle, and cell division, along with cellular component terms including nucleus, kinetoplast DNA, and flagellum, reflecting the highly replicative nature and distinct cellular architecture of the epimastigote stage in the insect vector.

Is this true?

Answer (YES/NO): NO